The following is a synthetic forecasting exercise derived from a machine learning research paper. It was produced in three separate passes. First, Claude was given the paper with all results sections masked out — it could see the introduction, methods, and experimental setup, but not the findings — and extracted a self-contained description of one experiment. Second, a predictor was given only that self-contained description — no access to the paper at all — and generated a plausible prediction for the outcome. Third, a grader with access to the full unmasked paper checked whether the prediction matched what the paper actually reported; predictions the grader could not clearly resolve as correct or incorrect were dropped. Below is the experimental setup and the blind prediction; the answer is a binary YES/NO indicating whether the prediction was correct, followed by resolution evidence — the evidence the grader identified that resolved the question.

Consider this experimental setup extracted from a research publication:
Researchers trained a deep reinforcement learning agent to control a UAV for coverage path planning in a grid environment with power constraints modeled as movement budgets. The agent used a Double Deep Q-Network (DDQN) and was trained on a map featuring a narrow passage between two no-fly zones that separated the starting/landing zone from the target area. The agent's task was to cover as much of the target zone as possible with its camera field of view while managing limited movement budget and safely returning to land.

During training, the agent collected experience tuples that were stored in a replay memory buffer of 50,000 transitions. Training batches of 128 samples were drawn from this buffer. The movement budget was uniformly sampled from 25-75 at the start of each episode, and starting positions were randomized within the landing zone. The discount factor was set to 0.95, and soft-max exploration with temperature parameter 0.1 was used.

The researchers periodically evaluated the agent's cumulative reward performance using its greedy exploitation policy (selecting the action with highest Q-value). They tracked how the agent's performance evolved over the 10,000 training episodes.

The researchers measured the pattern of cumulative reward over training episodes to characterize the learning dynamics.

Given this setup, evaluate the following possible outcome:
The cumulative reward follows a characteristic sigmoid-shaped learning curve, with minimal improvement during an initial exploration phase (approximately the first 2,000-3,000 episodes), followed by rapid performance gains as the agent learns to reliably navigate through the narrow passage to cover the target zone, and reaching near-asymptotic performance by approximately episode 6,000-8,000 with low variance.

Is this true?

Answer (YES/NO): NO